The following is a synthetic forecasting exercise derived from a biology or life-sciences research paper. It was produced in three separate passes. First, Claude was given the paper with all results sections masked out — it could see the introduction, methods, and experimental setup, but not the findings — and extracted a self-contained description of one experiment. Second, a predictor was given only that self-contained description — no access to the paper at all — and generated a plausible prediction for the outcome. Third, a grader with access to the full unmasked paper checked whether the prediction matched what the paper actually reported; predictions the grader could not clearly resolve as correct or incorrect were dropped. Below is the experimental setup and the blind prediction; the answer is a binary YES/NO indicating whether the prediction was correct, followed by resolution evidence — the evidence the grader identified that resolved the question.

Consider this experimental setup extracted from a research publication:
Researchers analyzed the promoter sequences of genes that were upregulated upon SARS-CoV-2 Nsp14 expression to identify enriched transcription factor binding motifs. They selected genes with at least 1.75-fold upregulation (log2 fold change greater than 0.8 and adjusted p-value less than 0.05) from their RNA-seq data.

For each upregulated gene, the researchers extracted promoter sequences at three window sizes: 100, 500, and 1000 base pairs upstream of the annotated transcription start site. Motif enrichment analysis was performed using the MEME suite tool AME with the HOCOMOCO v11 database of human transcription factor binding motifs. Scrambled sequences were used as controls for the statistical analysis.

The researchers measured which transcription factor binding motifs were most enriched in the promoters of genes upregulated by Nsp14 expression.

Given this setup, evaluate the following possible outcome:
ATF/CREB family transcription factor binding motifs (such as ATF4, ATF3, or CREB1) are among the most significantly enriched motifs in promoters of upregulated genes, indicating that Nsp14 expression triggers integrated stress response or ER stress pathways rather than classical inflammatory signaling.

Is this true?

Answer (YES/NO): NO